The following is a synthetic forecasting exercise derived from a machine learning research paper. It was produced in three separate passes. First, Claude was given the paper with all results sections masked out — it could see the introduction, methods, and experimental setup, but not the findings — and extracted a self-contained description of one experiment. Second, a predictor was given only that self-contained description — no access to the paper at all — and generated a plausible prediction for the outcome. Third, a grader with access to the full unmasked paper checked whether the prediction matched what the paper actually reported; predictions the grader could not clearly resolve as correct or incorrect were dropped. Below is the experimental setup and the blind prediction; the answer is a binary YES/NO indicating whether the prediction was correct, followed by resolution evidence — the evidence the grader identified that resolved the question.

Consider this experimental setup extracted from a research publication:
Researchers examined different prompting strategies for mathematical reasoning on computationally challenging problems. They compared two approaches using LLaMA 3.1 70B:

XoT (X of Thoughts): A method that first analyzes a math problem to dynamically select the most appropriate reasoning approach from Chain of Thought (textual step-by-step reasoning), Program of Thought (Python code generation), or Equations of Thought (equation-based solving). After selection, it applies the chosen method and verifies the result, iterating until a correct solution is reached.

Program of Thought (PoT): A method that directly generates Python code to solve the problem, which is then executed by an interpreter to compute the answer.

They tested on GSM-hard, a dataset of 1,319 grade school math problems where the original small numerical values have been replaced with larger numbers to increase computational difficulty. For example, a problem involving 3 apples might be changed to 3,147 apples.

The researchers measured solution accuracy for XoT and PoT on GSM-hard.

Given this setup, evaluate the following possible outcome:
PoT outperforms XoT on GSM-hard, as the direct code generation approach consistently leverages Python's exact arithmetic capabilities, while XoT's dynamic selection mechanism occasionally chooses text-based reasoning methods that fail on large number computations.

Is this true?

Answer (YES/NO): NO